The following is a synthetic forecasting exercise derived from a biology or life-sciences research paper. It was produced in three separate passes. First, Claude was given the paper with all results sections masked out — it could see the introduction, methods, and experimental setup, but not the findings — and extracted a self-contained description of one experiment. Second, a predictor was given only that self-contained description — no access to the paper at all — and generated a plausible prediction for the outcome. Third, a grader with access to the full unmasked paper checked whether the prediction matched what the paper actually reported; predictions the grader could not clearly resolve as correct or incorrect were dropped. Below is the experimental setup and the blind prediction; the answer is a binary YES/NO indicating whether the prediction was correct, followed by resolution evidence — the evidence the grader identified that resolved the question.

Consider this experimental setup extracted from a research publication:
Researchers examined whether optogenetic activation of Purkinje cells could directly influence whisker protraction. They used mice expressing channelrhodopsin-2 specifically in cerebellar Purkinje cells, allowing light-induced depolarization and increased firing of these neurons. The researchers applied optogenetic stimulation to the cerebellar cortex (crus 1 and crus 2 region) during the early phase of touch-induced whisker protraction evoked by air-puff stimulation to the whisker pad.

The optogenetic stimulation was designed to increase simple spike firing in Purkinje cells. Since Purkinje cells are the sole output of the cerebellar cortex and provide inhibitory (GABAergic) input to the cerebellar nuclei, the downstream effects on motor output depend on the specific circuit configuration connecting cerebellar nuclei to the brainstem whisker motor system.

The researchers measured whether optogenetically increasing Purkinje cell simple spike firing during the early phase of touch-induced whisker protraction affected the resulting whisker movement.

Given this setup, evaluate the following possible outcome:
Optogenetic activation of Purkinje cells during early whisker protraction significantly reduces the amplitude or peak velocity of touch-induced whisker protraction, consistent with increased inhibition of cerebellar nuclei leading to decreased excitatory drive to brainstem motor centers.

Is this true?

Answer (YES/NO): NO